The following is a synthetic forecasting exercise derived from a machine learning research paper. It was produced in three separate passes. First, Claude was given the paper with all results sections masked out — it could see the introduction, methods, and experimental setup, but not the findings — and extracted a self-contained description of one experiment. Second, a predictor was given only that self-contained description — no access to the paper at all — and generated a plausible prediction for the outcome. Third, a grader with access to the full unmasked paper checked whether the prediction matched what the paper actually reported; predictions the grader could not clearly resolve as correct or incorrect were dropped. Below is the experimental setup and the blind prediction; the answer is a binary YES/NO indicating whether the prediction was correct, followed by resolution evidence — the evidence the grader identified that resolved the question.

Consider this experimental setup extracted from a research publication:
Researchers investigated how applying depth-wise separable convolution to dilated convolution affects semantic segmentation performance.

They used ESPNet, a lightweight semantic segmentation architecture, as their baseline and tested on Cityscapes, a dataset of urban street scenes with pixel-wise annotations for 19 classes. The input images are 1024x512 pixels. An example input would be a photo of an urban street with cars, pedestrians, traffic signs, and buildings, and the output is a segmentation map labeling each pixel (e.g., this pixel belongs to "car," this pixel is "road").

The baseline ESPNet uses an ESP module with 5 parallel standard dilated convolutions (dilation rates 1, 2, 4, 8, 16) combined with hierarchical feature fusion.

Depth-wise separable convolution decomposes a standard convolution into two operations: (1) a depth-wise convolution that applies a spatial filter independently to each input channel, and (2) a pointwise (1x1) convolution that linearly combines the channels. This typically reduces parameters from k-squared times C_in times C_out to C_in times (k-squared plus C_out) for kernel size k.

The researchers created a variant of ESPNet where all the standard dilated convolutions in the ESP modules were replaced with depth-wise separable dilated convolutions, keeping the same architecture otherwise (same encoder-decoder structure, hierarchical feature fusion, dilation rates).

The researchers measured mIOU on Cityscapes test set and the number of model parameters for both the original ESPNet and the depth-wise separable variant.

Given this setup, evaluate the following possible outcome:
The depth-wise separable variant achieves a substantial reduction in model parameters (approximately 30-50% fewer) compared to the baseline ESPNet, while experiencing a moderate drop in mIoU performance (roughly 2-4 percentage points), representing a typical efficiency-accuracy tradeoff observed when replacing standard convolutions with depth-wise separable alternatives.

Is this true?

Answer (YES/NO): NO